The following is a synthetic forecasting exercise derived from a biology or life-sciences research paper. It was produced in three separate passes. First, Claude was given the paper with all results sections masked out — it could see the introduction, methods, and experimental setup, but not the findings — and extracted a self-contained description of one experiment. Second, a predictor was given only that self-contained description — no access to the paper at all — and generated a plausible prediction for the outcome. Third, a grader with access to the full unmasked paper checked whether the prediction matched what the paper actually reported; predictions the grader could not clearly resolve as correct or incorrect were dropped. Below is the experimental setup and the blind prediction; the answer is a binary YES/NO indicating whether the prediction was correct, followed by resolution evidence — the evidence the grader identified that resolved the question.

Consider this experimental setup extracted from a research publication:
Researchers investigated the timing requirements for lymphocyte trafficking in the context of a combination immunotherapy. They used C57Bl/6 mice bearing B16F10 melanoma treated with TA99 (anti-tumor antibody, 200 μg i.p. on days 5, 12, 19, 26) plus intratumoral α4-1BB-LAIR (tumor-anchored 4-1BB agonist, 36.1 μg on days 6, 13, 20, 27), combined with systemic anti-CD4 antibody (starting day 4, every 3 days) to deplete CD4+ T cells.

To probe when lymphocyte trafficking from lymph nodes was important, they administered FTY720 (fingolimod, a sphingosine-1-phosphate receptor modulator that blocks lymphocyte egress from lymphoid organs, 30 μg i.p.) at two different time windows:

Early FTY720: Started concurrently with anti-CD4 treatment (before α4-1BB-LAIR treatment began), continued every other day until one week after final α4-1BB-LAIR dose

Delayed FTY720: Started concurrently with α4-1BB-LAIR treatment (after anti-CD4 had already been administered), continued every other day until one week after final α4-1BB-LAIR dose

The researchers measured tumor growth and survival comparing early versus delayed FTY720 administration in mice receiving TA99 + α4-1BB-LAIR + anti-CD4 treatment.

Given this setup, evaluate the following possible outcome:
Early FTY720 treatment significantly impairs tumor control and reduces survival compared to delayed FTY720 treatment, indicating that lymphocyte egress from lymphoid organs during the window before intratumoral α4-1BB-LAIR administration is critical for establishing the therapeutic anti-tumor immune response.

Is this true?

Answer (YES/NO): YES